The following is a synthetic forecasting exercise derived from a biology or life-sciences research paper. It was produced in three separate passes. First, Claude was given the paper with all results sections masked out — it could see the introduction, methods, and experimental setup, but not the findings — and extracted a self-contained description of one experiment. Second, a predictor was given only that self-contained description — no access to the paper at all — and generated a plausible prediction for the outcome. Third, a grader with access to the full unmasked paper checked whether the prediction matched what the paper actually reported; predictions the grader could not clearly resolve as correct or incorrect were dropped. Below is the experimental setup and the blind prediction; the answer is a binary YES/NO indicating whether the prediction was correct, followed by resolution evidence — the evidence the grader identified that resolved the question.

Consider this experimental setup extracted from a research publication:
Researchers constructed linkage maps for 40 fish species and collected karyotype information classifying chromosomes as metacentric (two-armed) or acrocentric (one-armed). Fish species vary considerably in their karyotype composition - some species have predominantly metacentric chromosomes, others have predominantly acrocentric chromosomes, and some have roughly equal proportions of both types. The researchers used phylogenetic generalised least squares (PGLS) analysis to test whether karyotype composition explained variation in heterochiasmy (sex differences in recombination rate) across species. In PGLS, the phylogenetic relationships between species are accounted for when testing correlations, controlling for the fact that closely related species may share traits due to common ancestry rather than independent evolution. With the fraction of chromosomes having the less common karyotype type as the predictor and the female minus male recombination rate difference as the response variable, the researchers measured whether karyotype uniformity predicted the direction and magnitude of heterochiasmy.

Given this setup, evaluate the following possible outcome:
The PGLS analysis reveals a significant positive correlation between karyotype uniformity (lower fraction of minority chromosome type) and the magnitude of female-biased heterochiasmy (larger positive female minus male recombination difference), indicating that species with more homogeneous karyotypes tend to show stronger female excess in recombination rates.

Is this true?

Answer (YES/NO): NO